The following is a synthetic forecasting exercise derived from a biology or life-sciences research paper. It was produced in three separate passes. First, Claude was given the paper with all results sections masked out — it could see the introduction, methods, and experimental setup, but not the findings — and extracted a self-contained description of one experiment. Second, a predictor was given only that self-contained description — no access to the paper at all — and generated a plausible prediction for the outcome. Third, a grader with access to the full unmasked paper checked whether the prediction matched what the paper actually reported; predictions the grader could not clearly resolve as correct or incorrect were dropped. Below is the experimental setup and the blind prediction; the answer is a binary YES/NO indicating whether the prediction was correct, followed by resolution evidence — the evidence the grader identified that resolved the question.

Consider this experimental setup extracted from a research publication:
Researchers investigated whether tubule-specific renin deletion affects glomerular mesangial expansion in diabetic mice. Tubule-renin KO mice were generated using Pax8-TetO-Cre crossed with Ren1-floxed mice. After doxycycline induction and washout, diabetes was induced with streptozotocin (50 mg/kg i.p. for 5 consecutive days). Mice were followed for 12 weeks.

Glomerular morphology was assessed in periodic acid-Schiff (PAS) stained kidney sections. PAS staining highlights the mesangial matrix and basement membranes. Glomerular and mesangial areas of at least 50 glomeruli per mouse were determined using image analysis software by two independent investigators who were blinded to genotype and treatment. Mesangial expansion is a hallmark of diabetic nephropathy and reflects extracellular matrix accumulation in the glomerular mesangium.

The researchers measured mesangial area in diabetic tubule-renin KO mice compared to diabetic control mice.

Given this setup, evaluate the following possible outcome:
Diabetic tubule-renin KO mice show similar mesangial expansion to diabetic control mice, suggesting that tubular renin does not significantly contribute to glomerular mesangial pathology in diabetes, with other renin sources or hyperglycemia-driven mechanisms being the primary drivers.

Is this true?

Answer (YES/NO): NO